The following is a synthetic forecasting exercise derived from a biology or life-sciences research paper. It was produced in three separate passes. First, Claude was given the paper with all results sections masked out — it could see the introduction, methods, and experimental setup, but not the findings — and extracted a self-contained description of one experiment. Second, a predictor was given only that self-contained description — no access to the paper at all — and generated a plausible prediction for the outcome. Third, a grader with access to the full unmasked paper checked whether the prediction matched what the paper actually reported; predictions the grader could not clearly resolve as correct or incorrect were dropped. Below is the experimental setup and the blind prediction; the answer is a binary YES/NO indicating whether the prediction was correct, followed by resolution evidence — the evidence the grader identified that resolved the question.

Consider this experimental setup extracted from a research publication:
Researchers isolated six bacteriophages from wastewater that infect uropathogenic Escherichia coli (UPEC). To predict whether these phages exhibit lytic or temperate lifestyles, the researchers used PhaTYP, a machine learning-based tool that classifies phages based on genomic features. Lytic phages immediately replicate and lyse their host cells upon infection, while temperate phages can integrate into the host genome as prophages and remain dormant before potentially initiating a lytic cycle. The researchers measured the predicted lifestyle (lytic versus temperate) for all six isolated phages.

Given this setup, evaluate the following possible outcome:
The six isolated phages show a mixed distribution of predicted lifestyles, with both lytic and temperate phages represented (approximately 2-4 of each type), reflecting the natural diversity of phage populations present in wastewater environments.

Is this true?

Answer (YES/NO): NO